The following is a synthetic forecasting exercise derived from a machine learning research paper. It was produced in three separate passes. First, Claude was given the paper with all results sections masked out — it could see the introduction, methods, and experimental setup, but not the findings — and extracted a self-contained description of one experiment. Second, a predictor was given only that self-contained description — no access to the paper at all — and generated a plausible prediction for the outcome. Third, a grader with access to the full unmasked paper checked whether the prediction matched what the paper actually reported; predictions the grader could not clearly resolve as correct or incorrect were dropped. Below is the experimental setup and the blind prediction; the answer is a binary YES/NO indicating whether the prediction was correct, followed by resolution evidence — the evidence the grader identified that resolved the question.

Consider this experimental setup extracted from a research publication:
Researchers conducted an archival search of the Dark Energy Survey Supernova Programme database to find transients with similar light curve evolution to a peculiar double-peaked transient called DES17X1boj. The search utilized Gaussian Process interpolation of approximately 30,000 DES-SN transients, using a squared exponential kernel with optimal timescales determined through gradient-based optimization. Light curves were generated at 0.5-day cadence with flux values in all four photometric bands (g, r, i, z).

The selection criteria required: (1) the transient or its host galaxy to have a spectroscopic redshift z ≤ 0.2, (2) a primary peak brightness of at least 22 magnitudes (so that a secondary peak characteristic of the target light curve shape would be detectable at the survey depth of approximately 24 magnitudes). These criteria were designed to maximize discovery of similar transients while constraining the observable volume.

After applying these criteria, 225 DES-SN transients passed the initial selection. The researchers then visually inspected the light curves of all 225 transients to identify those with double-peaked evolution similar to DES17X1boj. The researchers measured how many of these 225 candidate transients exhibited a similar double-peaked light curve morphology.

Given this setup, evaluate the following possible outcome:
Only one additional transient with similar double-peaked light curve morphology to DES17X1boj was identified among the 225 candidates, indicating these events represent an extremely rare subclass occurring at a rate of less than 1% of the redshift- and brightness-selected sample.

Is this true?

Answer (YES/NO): YES